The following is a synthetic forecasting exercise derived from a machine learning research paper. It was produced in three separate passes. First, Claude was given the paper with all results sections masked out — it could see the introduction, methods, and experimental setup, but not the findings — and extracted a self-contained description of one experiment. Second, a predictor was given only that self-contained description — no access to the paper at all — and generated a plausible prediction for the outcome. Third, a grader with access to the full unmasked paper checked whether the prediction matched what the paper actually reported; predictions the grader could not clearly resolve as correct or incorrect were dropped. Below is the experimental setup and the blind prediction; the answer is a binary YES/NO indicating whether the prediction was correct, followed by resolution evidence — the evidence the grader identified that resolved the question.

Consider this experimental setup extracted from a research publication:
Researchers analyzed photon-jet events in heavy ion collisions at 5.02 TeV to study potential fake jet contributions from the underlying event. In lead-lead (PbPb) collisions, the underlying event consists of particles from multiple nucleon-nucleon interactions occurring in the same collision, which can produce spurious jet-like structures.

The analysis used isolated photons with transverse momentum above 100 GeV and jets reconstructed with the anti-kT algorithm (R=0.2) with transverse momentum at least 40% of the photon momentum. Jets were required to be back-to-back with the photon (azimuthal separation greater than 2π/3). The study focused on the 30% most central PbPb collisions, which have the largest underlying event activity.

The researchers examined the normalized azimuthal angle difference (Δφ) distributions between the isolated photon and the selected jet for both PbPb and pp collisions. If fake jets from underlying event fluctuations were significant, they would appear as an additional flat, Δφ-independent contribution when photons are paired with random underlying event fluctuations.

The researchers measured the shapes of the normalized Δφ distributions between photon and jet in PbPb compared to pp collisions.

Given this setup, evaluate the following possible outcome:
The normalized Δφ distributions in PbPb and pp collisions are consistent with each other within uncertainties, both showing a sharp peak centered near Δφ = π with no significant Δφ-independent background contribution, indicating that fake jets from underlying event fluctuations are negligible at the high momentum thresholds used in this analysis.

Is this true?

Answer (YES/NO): YES